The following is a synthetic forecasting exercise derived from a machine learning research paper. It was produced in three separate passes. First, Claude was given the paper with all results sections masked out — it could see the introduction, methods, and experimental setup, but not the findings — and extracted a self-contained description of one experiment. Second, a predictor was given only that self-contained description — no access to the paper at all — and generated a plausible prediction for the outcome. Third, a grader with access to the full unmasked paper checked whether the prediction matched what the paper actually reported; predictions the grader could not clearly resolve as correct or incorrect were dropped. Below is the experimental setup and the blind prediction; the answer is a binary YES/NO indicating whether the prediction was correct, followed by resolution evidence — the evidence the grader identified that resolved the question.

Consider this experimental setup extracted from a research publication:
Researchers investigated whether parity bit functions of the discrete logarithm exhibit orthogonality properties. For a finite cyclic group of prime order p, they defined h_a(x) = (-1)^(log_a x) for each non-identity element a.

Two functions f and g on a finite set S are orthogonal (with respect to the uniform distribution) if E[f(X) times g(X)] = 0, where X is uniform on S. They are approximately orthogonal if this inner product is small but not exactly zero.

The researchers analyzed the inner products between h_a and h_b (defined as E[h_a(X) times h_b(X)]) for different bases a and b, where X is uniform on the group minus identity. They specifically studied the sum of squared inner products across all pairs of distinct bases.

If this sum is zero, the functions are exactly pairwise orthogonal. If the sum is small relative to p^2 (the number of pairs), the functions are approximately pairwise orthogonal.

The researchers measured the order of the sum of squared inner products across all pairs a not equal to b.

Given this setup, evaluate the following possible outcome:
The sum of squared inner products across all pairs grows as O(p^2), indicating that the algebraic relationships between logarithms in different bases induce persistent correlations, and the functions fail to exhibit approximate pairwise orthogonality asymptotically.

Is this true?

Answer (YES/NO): NO